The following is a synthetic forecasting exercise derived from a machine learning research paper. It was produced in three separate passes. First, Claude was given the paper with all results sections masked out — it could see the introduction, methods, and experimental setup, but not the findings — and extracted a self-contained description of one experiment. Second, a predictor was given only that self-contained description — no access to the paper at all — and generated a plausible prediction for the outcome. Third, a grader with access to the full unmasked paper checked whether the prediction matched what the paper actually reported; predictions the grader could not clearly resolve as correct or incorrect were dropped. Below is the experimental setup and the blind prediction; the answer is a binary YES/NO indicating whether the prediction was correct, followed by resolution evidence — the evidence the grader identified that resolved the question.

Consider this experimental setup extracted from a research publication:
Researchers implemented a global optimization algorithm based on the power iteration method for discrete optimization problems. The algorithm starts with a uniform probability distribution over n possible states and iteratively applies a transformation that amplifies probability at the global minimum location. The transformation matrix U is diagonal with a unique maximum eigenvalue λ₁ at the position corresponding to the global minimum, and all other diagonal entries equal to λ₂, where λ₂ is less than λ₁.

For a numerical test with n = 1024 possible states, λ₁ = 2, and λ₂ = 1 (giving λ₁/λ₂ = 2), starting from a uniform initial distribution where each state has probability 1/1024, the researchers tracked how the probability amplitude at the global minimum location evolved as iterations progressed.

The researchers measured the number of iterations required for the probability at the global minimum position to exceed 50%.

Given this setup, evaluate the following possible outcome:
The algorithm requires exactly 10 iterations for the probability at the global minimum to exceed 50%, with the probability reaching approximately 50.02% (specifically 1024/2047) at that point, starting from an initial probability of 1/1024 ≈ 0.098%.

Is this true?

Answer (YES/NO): YES